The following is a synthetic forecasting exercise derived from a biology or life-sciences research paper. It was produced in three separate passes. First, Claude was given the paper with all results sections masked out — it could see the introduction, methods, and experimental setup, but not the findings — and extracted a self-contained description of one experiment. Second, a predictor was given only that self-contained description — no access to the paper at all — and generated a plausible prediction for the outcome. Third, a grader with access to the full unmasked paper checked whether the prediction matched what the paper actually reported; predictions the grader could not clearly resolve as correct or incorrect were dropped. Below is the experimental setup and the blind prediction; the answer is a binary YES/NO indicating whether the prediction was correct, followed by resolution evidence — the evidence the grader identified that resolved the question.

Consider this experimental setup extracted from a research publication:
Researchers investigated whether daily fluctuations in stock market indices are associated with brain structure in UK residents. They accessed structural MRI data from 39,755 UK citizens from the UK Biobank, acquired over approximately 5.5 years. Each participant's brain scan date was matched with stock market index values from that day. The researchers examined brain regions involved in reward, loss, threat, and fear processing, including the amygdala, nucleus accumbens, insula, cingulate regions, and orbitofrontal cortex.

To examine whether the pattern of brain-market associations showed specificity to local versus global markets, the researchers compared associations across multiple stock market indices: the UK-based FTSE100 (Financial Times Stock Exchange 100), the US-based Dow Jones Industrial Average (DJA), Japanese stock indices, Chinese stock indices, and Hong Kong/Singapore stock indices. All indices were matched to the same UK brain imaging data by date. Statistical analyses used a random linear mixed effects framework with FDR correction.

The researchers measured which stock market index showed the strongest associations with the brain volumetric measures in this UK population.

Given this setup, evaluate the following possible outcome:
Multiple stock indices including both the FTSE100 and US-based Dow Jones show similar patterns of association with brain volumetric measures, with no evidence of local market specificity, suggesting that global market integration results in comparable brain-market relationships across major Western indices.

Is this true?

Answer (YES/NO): NO